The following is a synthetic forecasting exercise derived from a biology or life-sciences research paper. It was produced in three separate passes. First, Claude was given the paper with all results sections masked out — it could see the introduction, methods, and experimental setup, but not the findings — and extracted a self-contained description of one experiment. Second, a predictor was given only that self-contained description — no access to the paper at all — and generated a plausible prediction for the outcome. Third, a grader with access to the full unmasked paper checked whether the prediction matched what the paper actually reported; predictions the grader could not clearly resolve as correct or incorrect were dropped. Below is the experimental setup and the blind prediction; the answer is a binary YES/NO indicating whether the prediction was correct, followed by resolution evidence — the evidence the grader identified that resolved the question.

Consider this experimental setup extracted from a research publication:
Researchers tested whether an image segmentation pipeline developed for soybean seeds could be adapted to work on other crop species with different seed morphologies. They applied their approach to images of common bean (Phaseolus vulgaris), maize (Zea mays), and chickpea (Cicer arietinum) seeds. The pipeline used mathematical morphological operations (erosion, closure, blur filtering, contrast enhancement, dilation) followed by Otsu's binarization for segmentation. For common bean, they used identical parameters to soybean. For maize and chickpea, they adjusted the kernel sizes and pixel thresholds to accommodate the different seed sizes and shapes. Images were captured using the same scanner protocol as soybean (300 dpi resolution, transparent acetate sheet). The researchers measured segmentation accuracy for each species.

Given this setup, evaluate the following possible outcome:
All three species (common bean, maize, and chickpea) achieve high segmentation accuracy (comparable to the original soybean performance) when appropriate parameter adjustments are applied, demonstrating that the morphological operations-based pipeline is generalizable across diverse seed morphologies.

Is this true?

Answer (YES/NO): YES